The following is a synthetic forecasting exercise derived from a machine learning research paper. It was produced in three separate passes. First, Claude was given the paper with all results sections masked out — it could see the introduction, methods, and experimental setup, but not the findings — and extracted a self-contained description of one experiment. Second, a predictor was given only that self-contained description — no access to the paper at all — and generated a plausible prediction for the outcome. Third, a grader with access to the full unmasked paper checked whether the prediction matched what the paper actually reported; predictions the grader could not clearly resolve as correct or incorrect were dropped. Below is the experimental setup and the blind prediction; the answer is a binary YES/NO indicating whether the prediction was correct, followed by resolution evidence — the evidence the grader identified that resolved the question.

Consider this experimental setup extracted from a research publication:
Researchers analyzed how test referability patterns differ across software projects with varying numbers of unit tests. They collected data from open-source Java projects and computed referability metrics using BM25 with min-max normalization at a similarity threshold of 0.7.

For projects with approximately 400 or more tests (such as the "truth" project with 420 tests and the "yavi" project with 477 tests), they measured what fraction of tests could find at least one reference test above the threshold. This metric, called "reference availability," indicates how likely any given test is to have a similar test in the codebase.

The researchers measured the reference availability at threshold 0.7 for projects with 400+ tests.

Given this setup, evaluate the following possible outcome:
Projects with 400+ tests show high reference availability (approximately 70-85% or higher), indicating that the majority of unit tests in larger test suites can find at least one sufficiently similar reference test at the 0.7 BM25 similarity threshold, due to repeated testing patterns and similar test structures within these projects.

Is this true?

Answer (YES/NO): YES